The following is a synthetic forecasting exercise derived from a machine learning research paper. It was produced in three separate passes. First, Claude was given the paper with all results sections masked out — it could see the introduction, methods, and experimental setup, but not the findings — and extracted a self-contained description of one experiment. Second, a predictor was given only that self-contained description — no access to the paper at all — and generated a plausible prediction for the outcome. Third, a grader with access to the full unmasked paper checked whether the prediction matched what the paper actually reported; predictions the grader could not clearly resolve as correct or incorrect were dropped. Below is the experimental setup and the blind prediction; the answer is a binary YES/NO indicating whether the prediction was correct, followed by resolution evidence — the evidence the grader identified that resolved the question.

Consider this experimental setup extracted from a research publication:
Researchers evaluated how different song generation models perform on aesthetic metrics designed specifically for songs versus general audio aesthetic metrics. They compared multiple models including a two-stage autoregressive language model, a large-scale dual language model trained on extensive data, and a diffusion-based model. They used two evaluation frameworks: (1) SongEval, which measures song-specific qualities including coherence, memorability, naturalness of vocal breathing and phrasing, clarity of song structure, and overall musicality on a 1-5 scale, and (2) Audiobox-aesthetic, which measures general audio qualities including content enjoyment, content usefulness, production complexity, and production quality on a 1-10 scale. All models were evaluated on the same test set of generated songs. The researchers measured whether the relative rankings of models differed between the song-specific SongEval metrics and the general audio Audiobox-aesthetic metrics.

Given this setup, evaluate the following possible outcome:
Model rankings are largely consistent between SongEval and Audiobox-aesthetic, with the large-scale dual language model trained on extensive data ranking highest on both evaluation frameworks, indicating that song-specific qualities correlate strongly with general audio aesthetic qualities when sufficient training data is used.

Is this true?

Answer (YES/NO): NO